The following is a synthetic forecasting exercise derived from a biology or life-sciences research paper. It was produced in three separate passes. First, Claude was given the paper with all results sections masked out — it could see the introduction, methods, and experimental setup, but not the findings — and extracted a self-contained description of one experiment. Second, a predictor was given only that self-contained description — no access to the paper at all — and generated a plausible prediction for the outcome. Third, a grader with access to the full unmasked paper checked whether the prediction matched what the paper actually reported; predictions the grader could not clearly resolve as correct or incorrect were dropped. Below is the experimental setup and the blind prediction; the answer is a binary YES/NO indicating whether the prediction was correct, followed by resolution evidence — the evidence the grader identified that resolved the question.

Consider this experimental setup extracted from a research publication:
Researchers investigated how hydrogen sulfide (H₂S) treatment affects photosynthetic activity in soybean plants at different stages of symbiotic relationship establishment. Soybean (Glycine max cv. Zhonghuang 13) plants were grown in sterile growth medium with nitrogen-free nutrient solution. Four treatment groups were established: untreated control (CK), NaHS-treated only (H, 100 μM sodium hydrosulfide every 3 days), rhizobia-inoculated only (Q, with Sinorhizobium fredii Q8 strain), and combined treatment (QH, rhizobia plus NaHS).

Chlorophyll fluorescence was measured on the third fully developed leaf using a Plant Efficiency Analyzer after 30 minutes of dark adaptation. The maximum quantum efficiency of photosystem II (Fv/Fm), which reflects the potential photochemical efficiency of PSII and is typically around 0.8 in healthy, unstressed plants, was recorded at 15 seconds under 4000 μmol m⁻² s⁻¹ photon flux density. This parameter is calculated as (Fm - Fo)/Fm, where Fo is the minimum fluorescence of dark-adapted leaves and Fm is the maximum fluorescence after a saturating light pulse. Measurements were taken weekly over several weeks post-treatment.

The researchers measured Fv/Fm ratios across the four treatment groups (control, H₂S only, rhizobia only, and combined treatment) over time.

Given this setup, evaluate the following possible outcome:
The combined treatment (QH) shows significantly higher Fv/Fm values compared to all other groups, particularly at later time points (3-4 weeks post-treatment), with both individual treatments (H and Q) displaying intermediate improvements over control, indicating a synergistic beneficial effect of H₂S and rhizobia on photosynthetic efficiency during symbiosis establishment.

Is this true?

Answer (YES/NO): NO